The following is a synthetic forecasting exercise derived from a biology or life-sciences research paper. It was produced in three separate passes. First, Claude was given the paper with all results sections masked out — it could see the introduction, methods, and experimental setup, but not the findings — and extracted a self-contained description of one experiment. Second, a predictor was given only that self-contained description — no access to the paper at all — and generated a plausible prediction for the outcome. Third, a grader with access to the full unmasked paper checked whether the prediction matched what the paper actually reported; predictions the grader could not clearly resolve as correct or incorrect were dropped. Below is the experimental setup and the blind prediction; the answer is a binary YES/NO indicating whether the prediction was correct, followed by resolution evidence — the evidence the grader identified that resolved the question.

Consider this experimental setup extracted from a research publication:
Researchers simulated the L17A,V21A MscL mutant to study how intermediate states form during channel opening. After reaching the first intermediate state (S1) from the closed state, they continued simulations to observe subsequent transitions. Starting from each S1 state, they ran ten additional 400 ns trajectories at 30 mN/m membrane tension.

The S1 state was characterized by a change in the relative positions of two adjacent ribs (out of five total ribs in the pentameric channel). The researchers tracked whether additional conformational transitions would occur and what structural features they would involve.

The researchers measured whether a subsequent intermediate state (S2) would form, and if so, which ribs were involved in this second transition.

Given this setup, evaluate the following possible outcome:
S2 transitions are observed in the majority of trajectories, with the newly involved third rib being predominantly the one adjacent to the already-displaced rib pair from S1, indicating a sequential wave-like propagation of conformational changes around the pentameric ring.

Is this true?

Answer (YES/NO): NO